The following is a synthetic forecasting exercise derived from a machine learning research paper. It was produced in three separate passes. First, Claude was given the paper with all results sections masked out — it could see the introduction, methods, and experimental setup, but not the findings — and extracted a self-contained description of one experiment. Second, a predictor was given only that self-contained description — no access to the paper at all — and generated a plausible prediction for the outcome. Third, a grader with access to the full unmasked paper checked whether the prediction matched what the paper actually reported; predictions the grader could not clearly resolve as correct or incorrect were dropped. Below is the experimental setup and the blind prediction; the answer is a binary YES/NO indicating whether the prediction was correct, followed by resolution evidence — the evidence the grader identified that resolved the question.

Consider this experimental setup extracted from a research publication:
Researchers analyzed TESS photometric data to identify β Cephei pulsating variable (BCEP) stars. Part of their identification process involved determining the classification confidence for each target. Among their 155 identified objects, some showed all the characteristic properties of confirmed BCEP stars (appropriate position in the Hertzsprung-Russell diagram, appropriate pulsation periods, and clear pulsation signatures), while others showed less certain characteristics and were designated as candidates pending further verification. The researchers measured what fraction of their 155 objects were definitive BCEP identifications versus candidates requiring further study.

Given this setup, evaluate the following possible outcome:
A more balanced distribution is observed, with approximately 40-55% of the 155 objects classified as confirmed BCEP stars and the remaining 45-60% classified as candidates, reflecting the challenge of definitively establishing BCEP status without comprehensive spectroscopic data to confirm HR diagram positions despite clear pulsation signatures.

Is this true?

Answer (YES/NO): NO